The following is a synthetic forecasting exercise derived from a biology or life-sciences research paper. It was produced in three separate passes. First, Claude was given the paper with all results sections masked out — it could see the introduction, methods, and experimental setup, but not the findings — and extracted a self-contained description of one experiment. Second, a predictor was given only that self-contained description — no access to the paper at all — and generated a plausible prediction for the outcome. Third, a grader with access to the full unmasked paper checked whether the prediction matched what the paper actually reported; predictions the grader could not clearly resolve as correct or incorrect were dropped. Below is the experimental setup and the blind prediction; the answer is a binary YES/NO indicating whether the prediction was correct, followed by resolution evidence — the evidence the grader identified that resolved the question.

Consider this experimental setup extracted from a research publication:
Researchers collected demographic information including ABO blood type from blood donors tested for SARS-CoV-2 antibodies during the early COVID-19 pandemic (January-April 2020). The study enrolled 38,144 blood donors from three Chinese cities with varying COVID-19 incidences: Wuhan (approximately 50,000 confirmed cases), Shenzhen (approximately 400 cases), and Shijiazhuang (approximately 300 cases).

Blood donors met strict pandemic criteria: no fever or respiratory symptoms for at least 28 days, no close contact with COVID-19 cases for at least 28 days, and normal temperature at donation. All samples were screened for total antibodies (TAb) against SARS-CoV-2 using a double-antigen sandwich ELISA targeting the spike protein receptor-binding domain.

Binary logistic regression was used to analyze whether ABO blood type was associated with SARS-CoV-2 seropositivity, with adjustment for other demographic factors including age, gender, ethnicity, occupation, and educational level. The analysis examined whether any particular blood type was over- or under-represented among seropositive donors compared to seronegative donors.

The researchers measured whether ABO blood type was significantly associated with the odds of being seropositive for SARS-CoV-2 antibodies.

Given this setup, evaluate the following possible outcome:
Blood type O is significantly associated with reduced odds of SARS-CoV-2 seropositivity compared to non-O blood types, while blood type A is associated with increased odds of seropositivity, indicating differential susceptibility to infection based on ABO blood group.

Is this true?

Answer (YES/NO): NO